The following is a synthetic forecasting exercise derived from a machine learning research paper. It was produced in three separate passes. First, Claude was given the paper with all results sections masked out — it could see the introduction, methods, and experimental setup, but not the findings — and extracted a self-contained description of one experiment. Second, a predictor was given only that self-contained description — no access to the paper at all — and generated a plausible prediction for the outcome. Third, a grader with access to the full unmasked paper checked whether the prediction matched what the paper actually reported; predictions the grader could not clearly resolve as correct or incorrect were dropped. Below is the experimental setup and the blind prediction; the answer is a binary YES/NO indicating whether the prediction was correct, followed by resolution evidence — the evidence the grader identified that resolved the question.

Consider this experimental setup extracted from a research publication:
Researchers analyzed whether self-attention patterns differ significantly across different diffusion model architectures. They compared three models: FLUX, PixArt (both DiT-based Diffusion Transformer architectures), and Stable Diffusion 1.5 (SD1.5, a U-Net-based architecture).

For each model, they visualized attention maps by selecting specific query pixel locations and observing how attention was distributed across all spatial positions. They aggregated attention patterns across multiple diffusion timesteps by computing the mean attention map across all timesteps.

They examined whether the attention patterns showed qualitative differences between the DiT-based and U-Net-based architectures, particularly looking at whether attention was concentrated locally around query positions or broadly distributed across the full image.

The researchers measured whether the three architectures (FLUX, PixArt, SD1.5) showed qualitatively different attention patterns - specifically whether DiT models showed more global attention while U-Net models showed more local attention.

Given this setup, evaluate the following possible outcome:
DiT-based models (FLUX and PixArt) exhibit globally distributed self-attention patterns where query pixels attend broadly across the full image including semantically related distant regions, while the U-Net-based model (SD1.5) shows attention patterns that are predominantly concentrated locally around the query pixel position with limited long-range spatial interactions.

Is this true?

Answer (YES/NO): NO